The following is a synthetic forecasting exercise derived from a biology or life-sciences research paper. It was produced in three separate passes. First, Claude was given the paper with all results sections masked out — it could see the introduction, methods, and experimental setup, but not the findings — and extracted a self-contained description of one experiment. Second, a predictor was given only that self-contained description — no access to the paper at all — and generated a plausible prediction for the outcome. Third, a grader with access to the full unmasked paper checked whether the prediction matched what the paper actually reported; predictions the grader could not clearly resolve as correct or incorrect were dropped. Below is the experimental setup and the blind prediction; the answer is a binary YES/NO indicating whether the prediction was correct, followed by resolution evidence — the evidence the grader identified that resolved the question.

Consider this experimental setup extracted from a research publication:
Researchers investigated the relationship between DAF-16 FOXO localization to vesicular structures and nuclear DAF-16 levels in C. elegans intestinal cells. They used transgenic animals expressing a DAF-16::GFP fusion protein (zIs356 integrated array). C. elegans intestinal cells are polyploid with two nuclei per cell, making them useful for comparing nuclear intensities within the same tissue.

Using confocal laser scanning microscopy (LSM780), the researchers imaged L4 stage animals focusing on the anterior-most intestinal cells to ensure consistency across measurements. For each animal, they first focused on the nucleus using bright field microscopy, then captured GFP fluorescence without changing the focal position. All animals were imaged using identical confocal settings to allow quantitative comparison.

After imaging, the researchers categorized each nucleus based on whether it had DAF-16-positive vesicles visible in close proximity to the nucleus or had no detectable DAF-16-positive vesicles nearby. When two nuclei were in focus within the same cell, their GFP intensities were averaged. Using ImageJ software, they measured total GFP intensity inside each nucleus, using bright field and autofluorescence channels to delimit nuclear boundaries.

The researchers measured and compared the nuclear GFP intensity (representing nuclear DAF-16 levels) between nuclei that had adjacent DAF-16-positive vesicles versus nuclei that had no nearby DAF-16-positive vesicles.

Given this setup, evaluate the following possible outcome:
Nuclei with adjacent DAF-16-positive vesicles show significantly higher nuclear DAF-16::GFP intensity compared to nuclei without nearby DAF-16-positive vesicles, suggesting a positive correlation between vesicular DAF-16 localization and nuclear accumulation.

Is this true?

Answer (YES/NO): NO